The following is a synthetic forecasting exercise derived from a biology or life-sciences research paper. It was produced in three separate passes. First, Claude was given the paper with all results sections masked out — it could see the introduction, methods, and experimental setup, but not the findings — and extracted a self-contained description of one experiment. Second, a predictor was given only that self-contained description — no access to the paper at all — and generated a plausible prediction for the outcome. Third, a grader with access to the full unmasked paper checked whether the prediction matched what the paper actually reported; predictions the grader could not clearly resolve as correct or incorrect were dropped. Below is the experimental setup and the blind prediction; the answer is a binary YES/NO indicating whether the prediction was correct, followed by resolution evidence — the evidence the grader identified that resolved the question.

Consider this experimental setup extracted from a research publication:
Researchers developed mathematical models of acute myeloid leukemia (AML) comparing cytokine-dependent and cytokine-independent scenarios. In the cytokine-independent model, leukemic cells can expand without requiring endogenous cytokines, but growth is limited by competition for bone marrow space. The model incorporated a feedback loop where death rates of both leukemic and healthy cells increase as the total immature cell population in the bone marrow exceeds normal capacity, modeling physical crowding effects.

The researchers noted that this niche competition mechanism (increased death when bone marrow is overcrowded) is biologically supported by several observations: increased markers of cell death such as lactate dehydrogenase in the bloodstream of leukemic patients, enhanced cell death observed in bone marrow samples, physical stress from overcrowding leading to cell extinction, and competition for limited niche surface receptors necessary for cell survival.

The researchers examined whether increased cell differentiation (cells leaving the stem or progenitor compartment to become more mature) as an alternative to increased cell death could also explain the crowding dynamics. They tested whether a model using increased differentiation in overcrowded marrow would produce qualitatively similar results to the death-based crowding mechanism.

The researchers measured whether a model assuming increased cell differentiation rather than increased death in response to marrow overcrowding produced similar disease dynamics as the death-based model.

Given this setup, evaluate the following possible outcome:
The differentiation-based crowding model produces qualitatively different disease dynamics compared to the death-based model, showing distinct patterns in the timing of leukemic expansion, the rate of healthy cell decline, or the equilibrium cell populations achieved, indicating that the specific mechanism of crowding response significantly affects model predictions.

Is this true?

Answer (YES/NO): NO